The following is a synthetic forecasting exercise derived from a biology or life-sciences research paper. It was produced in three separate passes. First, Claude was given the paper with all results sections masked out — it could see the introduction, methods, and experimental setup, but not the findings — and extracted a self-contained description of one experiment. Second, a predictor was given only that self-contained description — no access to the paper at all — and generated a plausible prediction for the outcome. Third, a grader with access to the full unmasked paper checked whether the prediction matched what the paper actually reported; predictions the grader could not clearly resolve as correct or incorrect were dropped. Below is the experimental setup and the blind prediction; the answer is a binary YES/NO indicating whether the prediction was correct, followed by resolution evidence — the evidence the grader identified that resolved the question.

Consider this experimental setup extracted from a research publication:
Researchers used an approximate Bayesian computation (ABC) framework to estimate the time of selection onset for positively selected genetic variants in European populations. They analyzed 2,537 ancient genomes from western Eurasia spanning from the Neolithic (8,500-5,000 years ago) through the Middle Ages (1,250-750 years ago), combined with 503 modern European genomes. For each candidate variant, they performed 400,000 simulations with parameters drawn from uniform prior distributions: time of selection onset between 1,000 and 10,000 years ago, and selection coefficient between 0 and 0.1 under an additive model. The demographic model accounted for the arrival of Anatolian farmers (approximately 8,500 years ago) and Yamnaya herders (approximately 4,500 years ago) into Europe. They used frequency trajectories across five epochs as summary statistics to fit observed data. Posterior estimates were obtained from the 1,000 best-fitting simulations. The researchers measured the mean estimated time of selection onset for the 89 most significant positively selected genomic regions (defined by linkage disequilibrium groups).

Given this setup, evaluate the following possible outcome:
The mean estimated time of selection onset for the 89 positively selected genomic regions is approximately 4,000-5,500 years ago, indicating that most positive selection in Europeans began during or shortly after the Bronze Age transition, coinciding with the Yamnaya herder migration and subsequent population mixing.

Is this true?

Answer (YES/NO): NO